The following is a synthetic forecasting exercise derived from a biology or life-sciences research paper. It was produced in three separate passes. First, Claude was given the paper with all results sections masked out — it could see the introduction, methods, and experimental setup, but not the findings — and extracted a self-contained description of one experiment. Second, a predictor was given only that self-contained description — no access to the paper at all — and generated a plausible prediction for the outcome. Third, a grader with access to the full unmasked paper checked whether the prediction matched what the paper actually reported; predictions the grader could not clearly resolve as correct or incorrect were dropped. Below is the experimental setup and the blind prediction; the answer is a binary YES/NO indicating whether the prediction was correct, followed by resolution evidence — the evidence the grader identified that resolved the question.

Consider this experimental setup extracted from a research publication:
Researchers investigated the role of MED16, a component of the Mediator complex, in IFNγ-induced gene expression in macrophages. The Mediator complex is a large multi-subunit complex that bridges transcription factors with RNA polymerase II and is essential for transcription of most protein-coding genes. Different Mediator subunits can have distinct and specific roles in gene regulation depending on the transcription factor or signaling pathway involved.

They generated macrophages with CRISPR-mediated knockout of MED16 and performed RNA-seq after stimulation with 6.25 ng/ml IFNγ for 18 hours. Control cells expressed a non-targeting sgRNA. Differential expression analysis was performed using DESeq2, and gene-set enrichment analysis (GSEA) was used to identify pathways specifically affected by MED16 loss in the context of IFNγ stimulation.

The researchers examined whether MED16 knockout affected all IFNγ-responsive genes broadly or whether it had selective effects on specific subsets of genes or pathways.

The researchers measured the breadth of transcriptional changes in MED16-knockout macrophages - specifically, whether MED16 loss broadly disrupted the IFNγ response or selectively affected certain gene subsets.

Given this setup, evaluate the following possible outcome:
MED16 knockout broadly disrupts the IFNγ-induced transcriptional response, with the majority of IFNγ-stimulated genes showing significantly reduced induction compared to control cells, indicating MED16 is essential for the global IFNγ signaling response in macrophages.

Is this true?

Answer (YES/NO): NO